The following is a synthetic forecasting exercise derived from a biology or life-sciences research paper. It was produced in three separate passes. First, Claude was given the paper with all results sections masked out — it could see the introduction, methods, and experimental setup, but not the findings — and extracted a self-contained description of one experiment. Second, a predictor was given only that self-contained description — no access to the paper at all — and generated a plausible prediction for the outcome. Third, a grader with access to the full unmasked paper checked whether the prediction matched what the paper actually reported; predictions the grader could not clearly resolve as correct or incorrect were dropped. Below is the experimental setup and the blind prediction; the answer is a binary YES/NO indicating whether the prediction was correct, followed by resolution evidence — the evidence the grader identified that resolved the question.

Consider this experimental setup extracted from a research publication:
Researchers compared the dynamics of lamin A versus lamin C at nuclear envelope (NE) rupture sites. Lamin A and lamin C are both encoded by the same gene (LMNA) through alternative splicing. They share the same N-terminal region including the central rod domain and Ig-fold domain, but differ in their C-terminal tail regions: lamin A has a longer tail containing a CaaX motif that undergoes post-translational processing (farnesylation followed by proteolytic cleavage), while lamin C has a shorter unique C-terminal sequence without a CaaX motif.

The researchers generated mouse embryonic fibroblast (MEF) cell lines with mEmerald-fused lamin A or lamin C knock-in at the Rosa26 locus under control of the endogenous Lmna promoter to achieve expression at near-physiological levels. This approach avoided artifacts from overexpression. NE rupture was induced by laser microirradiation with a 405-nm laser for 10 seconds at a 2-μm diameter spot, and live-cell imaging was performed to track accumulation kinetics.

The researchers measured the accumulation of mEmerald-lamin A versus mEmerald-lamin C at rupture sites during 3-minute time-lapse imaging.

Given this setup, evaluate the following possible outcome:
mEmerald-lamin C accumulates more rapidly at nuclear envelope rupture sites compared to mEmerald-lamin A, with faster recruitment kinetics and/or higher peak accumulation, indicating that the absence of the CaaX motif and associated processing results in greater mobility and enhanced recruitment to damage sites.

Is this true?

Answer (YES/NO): NO